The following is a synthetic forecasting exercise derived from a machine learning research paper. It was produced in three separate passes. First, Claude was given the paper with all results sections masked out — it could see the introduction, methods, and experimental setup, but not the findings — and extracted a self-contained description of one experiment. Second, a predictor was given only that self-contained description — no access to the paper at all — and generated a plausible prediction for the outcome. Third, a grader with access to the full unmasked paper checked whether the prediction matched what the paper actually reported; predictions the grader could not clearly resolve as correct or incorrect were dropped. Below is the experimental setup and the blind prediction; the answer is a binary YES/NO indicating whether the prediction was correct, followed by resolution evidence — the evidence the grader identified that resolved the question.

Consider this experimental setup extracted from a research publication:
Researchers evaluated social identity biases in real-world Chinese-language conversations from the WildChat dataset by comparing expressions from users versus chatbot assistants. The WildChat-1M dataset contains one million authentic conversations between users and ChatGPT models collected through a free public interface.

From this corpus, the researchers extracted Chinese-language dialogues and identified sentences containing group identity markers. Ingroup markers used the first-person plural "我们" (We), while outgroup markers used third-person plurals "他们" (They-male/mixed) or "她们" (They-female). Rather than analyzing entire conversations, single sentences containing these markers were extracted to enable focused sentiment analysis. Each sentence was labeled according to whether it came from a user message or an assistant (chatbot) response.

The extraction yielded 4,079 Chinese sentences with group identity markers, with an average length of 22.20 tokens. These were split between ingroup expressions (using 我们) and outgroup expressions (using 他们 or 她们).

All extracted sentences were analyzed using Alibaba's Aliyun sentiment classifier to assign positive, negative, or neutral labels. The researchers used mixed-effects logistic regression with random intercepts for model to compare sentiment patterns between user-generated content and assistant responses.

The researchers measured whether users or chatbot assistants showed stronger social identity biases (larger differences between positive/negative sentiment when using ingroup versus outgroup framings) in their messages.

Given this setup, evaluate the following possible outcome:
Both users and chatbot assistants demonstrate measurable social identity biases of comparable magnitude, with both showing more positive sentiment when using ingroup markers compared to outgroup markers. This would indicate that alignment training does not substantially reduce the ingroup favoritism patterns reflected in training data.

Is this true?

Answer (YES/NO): NO